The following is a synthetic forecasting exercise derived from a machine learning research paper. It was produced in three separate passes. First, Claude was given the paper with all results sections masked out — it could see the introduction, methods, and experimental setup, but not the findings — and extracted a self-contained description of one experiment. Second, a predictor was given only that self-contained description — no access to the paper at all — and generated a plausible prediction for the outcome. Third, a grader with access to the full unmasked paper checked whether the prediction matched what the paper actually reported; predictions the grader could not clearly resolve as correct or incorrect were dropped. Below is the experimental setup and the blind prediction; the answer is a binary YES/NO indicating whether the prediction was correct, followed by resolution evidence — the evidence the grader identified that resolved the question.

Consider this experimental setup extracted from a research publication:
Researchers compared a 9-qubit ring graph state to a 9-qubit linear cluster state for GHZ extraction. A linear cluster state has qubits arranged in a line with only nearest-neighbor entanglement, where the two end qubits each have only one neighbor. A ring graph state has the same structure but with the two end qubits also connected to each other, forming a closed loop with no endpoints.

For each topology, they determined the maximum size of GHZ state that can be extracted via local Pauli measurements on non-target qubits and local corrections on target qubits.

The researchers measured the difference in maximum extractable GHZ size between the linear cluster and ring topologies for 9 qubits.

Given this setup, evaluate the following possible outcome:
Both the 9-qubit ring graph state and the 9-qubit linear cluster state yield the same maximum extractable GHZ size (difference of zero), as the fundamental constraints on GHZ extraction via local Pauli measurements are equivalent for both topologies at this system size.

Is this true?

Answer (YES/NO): NO